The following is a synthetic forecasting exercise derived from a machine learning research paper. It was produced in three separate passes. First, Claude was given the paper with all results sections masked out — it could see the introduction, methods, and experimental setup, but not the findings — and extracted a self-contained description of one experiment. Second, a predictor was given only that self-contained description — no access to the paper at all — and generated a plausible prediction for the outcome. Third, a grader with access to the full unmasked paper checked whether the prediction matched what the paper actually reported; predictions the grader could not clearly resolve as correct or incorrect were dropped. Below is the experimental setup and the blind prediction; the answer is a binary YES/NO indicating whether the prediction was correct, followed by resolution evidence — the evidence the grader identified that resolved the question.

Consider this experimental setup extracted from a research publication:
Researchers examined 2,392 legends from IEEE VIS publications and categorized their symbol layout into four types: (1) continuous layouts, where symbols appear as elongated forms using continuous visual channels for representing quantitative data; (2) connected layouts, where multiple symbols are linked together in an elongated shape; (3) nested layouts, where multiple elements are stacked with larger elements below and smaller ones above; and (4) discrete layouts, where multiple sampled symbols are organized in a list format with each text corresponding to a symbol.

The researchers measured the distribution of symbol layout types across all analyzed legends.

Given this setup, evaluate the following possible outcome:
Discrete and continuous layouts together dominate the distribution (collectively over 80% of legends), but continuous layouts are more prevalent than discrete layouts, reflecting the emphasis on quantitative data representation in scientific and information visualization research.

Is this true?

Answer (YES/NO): NO